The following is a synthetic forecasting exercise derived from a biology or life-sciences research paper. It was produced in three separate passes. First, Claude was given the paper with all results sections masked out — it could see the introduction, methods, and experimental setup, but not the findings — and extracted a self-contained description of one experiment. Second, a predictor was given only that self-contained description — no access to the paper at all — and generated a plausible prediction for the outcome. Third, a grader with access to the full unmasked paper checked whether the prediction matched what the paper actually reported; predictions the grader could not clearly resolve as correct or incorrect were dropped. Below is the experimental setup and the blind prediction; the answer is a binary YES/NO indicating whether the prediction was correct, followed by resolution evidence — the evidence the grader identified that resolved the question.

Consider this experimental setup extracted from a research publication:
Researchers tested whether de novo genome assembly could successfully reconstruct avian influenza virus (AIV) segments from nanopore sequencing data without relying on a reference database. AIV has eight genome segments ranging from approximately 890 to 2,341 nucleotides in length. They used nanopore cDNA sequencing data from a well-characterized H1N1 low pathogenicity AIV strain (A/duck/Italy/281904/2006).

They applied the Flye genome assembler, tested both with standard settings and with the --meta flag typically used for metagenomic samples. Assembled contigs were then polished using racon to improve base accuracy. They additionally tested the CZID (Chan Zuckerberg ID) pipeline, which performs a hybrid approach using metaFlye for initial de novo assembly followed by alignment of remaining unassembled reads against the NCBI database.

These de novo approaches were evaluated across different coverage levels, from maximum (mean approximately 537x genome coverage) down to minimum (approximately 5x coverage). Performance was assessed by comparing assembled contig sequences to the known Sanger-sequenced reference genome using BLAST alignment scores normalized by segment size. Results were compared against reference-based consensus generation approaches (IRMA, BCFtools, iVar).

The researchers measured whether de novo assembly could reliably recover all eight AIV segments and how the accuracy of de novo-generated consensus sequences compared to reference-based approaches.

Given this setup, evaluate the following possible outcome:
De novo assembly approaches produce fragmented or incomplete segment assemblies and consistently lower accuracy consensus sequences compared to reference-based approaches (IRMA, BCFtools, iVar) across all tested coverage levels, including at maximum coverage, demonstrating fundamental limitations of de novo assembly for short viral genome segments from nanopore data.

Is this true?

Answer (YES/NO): YES